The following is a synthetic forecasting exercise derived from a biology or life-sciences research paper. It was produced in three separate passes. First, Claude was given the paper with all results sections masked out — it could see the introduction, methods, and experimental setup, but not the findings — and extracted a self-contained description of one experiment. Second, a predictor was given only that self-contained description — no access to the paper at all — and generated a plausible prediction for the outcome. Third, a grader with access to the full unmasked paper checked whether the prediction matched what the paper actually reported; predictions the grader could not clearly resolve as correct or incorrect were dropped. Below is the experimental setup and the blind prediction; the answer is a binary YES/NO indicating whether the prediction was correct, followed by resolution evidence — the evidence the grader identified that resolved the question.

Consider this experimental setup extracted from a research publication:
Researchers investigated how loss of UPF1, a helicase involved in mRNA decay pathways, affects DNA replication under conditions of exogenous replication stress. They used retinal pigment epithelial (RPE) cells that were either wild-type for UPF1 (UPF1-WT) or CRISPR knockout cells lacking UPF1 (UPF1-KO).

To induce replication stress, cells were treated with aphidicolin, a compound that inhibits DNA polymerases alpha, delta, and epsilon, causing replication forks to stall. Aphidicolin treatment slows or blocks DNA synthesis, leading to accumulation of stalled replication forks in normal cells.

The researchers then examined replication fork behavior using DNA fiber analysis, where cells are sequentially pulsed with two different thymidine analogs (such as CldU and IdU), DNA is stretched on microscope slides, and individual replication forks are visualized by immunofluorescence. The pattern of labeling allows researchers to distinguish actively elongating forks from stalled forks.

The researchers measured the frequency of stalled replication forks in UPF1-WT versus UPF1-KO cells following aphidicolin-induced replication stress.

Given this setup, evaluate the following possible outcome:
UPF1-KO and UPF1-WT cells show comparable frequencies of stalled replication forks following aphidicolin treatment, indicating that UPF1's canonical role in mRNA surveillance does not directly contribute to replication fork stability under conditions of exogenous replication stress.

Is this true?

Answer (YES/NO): NO